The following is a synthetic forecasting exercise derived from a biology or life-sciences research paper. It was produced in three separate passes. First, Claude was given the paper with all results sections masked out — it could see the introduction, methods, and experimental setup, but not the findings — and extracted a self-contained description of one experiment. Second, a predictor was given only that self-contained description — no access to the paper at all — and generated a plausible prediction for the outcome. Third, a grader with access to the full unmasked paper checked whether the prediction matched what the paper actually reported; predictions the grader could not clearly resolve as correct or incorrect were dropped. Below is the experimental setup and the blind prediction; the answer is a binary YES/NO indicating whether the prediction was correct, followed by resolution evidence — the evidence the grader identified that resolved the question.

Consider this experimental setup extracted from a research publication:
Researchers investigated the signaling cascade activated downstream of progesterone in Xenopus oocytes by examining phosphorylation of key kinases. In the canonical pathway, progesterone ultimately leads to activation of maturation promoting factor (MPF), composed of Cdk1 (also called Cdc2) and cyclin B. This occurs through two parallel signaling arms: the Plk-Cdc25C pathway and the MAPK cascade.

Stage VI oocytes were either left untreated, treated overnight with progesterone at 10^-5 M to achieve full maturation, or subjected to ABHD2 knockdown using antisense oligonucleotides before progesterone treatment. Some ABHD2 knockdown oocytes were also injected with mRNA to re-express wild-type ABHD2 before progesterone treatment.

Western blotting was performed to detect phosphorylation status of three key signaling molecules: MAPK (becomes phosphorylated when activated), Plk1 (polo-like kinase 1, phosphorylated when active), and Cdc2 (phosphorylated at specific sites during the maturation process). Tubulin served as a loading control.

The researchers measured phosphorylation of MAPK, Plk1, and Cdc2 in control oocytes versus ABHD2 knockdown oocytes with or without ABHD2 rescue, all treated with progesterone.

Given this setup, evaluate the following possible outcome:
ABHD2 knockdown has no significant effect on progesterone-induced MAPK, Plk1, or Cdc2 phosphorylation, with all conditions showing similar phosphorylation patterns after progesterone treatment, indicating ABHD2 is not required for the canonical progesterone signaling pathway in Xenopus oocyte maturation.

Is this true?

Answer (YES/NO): NO